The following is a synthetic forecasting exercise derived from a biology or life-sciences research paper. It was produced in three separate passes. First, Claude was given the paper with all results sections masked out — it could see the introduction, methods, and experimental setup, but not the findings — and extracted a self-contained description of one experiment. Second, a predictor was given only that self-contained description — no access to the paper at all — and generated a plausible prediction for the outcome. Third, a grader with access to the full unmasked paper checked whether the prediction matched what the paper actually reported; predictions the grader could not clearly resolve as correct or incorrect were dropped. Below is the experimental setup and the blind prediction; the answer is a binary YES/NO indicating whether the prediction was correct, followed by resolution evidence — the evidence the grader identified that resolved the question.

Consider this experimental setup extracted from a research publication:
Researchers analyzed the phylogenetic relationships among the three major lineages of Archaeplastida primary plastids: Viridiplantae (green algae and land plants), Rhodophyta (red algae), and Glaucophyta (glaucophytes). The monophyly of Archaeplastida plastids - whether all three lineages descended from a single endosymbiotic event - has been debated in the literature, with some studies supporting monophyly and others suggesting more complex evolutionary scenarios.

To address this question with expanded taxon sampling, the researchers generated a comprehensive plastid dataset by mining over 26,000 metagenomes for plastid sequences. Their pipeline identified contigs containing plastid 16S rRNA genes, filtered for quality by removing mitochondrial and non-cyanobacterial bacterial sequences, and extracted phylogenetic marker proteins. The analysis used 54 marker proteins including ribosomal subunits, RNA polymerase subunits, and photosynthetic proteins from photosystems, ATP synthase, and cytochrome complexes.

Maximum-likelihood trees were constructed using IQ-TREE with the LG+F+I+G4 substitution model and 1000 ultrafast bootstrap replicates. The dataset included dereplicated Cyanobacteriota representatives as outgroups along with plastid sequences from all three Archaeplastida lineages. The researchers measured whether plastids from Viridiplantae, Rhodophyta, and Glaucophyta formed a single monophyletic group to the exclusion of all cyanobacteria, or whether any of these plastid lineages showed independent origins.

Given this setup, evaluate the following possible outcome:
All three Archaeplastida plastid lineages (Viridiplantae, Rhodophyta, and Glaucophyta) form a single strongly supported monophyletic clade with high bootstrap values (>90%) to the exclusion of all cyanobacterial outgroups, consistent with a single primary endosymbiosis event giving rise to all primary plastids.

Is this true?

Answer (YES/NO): YES